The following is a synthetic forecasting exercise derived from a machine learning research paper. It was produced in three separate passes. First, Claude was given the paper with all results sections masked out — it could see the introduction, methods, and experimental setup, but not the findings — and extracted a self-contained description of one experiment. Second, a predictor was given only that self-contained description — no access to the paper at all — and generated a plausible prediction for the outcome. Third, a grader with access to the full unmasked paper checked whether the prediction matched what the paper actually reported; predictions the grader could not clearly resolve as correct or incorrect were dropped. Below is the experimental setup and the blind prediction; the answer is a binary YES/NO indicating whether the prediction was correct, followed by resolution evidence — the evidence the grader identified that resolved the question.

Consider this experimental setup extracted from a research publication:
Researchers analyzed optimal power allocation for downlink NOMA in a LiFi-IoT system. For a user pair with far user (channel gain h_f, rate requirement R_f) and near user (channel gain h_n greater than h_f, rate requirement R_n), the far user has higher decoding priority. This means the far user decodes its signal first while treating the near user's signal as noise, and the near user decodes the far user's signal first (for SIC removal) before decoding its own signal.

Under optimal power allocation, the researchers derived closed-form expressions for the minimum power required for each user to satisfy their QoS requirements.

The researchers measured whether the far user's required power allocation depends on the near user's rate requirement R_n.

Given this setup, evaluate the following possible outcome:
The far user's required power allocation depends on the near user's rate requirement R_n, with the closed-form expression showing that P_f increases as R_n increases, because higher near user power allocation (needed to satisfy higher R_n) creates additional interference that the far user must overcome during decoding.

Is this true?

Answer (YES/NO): YES